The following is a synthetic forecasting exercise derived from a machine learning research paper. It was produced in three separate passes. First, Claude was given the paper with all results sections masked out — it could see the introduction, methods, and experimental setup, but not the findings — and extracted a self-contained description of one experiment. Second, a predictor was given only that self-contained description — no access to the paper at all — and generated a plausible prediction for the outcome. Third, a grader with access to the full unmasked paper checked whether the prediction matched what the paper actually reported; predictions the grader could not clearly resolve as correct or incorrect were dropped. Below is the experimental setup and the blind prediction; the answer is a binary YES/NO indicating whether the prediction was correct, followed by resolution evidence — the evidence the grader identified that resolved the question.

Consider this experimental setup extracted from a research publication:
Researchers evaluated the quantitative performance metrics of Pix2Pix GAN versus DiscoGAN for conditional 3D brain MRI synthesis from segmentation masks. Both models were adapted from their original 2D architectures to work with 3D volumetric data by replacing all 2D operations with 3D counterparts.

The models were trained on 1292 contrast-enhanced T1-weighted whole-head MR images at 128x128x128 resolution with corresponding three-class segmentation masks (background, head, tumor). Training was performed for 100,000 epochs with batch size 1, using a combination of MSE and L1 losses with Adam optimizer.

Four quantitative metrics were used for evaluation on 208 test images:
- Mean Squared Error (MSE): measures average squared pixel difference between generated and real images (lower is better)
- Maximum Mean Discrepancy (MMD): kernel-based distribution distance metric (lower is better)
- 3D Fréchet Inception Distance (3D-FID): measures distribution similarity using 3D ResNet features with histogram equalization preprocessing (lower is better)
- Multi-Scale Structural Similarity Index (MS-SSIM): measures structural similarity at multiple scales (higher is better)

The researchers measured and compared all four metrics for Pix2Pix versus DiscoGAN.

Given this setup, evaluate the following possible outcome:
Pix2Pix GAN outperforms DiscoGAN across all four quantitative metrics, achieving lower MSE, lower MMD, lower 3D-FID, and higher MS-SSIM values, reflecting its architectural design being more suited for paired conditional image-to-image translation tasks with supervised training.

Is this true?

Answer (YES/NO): NO